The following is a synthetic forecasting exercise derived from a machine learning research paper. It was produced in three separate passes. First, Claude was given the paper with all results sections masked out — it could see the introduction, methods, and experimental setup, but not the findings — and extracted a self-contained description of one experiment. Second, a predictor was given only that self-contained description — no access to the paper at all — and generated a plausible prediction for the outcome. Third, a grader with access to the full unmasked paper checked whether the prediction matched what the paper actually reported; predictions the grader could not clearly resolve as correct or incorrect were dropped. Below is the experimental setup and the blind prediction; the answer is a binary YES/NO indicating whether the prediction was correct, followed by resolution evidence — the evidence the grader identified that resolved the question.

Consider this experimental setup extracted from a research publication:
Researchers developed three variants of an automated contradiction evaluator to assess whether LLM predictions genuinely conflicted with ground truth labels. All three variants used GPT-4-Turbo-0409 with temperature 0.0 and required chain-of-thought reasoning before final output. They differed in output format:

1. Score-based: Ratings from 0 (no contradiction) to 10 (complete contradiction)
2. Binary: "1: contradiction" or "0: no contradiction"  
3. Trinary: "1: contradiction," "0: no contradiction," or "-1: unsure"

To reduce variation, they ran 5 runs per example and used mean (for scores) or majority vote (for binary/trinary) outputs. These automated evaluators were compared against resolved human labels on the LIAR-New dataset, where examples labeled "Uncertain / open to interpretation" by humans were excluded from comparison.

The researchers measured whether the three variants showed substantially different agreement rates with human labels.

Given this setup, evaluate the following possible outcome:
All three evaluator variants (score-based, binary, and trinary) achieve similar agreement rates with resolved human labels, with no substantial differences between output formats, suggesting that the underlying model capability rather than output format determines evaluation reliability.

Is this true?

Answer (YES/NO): YES